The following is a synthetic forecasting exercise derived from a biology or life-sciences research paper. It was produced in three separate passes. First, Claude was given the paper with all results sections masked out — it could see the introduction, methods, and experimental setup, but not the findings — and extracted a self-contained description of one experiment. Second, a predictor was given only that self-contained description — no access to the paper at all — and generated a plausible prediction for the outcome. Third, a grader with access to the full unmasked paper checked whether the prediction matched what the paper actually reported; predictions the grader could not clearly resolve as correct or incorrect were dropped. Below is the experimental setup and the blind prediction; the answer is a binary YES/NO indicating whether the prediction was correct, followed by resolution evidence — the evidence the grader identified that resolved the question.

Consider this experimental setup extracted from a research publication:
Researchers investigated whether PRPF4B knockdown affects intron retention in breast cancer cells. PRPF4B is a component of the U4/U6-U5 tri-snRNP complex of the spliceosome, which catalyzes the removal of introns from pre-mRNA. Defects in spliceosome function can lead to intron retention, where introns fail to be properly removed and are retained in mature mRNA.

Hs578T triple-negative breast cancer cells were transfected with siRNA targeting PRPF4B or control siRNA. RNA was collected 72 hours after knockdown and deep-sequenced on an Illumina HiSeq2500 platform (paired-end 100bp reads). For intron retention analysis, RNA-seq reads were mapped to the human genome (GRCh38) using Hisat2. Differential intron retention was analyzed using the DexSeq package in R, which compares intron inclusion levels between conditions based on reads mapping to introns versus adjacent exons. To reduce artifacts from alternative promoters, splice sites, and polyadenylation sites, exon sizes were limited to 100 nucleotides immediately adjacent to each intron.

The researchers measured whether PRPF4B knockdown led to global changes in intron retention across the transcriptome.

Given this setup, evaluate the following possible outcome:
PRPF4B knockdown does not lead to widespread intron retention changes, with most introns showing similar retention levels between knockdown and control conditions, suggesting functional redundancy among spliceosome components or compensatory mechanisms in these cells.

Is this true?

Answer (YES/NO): YES